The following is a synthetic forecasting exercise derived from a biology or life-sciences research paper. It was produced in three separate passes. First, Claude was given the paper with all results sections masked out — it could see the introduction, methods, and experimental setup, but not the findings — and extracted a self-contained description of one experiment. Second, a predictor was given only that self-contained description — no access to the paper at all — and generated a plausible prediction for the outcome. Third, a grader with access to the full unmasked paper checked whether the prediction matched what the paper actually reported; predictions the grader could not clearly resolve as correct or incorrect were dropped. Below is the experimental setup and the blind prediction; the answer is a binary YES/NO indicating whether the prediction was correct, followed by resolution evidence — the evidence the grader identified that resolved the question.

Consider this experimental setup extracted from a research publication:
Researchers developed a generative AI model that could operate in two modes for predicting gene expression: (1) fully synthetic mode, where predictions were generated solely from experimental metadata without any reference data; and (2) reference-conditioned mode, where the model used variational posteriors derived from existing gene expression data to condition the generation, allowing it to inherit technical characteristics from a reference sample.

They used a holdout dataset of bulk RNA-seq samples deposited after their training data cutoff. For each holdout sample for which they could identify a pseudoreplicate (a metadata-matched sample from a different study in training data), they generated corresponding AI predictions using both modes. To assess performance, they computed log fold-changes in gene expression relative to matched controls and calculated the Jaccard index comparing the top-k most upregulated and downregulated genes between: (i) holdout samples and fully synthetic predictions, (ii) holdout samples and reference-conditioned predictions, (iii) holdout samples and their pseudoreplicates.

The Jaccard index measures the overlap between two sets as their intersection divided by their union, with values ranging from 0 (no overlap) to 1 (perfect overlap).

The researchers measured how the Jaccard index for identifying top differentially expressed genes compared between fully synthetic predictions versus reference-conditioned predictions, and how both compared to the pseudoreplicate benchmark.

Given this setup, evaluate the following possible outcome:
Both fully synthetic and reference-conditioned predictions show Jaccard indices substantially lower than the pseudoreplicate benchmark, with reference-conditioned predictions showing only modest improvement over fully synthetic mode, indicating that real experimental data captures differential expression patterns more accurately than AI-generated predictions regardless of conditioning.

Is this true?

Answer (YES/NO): NO